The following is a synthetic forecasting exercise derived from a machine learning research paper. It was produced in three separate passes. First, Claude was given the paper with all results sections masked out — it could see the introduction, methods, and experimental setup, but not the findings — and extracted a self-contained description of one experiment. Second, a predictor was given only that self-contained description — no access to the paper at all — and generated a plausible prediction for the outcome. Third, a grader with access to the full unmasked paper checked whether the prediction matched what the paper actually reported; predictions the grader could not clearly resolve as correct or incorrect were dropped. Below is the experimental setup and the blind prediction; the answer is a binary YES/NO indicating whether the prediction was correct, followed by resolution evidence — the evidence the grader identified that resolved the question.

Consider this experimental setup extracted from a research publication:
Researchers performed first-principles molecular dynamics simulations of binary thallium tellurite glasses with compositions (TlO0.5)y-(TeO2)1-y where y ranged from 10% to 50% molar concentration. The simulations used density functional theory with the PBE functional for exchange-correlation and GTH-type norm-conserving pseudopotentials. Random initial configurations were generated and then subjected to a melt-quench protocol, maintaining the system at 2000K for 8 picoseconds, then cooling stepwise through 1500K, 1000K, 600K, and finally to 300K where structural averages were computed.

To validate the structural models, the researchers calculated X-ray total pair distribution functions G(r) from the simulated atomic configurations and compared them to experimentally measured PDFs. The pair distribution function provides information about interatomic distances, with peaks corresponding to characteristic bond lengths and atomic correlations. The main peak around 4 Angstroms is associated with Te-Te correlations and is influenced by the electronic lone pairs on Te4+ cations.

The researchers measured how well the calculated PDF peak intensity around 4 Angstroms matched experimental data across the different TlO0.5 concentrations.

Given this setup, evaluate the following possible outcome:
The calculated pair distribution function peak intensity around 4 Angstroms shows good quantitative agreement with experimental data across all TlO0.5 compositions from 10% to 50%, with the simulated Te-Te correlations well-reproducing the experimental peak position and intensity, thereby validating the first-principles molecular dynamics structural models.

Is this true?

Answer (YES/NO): NO